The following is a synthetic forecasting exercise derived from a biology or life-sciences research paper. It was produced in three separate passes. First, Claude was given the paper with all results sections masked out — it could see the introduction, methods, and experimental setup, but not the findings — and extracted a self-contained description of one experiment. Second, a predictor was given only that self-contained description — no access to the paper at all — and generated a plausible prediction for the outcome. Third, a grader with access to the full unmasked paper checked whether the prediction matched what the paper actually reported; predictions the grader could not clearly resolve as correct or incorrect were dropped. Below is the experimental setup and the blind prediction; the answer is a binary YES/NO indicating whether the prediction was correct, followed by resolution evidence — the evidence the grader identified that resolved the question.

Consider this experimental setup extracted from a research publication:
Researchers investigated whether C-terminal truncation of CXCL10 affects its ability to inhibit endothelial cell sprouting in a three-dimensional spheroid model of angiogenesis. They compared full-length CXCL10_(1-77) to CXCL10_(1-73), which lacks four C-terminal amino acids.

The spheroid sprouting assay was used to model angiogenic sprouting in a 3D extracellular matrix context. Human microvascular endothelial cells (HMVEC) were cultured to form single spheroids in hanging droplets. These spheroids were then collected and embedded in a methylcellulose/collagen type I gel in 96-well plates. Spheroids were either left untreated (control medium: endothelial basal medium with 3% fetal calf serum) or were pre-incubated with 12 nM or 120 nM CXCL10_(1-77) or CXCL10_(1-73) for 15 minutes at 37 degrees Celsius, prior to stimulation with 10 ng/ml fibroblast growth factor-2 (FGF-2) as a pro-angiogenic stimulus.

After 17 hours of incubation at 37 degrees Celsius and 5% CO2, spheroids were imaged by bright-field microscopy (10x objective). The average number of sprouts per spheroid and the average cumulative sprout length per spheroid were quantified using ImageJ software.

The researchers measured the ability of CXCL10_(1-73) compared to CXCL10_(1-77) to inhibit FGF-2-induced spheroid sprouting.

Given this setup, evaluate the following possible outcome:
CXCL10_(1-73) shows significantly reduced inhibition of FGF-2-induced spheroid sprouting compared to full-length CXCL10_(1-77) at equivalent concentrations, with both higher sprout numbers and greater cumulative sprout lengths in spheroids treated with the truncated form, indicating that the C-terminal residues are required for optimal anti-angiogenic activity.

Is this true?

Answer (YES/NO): NO